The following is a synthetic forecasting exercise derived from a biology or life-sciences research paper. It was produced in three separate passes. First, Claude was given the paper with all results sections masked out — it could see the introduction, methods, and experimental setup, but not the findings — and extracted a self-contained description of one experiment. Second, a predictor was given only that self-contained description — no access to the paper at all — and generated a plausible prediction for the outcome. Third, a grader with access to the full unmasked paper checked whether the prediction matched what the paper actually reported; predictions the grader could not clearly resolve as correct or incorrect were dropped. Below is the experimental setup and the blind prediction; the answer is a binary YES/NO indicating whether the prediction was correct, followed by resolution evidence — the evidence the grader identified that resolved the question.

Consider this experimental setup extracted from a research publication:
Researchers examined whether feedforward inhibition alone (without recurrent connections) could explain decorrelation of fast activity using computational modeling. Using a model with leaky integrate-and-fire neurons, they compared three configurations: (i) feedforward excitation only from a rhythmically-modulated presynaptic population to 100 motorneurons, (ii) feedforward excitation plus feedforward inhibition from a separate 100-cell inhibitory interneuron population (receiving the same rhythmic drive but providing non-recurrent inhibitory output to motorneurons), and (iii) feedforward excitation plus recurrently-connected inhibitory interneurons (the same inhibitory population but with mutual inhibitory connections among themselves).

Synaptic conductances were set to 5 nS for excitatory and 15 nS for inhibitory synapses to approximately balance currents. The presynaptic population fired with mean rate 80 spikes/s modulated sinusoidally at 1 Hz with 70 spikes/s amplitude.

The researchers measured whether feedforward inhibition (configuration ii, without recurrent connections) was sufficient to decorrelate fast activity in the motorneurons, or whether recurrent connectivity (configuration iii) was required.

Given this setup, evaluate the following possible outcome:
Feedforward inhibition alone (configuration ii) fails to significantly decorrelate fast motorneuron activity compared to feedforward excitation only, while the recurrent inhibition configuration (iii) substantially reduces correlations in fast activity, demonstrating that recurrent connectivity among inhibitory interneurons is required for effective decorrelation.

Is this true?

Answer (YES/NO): YES